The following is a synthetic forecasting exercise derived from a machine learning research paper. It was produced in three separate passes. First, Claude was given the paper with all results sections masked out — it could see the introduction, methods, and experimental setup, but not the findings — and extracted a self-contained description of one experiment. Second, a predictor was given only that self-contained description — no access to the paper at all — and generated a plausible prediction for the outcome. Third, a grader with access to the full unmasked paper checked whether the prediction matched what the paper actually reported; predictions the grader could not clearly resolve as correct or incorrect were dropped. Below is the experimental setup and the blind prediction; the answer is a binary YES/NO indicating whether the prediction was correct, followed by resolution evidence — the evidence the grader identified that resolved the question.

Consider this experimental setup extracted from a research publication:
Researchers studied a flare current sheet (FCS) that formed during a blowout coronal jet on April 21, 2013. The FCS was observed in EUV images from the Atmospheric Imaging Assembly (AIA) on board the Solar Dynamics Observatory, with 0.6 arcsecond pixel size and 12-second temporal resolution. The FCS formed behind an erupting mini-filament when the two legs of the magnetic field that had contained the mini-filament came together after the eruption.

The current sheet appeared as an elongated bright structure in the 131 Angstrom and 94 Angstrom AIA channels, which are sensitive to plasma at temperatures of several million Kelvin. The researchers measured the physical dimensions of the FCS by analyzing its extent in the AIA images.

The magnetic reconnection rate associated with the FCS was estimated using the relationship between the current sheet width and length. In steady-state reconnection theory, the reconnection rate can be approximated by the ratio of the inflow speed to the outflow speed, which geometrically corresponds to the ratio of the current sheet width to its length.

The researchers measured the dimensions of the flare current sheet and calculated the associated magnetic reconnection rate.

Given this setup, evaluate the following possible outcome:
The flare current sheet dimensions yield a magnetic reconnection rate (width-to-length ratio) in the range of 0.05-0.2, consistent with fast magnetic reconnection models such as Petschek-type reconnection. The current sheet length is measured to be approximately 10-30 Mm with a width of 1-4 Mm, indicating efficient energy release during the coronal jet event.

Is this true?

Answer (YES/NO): NO